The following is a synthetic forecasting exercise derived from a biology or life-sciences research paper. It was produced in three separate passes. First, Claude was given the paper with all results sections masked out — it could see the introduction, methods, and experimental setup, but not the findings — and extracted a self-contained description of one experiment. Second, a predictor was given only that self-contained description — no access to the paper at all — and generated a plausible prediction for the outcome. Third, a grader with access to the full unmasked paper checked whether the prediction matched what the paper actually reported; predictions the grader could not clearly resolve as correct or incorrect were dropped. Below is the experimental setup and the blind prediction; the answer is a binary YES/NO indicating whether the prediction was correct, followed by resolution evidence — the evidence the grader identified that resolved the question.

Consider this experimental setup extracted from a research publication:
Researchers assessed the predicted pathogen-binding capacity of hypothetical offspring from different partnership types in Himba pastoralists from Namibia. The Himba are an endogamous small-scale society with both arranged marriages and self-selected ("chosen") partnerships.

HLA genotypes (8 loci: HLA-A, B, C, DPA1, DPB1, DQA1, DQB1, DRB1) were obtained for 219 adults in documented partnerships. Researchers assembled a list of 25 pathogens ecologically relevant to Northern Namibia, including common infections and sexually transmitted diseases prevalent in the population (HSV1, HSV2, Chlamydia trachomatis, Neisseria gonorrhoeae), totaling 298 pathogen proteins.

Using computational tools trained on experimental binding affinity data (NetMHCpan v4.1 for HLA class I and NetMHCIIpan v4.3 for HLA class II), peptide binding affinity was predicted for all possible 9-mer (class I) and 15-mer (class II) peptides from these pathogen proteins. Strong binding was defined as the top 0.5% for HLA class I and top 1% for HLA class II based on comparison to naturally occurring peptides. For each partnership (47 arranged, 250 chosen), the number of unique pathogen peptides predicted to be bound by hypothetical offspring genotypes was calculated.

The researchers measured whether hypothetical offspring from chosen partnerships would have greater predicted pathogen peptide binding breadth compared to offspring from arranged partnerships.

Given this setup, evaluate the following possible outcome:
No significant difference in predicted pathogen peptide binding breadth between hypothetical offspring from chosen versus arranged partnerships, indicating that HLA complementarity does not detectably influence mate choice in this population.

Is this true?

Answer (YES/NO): YES